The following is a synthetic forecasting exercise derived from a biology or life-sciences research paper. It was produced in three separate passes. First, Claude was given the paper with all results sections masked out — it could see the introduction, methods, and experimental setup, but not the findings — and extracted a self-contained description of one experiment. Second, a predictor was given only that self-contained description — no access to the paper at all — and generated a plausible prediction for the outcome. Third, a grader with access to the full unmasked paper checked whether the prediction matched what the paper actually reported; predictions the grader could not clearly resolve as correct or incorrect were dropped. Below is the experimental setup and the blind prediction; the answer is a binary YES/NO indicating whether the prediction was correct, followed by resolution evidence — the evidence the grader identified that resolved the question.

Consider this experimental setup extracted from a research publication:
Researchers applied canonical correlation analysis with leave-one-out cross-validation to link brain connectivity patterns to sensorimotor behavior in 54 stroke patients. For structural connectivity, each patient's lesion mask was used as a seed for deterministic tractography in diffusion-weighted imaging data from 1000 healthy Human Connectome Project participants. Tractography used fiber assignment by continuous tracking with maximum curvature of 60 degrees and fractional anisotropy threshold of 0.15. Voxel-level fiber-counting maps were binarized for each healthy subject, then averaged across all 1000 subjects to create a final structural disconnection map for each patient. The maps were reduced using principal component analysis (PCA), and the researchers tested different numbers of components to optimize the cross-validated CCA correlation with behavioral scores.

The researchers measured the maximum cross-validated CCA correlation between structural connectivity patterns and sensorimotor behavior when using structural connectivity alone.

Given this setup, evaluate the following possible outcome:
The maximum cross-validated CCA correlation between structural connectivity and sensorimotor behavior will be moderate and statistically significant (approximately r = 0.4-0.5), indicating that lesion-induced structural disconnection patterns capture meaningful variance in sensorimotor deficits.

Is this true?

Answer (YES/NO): YES